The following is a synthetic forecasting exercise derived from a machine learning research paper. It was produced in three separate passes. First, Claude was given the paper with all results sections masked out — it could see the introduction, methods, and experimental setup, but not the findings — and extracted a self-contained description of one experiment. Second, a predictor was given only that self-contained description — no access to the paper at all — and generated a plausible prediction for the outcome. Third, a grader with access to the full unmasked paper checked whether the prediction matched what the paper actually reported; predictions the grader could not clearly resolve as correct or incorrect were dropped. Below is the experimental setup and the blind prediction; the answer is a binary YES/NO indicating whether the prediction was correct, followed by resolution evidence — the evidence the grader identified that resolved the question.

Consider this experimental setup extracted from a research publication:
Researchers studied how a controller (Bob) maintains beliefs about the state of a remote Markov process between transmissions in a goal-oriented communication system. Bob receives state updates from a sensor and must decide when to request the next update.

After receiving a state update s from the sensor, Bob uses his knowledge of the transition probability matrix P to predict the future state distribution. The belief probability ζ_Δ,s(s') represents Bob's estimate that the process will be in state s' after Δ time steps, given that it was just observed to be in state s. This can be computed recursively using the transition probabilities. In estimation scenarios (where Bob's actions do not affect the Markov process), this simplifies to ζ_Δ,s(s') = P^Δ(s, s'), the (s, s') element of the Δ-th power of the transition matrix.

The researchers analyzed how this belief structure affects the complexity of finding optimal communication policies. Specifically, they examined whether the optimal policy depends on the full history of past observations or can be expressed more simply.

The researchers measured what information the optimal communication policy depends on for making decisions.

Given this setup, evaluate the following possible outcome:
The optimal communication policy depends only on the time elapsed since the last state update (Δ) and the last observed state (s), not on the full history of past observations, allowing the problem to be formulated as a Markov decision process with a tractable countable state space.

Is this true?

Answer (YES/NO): YES